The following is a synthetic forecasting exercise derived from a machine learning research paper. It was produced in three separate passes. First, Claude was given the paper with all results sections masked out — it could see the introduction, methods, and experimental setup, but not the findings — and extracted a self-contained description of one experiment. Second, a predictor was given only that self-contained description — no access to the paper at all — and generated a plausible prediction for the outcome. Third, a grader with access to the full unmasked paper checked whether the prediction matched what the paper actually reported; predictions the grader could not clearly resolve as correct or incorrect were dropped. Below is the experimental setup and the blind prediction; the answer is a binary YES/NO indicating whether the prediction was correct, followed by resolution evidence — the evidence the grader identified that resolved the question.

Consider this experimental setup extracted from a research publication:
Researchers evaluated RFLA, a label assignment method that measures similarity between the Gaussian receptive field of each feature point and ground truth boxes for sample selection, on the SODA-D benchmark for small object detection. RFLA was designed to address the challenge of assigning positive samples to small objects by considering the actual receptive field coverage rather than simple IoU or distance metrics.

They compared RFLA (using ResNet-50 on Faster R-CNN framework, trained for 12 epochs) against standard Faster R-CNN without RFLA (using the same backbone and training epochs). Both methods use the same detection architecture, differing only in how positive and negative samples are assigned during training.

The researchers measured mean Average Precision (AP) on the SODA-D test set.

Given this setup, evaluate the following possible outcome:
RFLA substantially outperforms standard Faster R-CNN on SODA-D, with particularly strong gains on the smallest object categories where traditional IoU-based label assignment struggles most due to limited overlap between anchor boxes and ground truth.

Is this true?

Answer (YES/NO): NO